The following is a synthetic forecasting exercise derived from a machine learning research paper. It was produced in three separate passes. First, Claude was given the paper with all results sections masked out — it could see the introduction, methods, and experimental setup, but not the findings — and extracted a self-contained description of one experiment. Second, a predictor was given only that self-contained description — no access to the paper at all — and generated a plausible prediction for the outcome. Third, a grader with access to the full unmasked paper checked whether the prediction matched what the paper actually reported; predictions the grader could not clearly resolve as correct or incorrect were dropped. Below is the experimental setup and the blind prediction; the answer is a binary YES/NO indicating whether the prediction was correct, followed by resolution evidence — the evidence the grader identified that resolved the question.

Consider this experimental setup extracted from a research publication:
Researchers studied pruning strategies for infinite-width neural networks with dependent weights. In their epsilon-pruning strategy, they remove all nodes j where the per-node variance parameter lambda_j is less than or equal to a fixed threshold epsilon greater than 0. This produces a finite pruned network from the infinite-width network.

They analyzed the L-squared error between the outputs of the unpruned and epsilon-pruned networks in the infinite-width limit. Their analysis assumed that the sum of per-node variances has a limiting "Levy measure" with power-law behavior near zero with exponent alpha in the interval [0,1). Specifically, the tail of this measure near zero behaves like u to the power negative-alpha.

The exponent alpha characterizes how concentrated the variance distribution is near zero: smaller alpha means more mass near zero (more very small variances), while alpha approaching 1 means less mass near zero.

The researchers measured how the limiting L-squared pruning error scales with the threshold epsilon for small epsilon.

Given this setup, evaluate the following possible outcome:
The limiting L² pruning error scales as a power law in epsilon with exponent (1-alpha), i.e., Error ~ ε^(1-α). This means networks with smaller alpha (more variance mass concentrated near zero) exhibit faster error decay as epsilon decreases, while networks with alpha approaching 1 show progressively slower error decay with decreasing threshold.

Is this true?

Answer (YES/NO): YES